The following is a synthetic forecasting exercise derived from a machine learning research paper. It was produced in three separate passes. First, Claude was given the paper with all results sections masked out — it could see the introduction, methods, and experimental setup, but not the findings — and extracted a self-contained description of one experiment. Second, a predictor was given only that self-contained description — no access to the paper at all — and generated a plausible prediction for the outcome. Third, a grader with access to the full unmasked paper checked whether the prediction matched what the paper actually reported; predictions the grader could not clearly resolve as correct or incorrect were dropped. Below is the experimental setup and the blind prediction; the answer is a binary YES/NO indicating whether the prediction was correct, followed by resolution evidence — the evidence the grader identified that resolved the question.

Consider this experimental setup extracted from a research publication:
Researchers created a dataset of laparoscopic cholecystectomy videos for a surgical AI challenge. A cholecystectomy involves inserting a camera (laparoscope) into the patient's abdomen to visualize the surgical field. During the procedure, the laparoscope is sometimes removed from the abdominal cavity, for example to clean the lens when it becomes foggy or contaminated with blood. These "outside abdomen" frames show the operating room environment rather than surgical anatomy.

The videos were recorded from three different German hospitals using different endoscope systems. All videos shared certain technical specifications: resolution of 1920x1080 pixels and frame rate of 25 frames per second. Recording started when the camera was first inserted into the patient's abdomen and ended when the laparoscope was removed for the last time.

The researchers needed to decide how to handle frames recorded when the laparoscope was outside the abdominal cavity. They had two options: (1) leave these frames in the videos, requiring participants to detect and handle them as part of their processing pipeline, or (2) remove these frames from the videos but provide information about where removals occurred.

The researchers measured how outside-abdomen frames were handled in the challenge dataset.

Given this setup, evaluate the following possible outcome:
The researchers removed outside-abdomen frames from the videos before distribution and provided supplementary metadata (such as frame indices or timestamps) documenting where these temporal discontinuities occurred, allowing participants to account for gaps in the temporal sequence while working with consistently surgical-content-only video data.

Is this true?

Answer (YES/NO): YES